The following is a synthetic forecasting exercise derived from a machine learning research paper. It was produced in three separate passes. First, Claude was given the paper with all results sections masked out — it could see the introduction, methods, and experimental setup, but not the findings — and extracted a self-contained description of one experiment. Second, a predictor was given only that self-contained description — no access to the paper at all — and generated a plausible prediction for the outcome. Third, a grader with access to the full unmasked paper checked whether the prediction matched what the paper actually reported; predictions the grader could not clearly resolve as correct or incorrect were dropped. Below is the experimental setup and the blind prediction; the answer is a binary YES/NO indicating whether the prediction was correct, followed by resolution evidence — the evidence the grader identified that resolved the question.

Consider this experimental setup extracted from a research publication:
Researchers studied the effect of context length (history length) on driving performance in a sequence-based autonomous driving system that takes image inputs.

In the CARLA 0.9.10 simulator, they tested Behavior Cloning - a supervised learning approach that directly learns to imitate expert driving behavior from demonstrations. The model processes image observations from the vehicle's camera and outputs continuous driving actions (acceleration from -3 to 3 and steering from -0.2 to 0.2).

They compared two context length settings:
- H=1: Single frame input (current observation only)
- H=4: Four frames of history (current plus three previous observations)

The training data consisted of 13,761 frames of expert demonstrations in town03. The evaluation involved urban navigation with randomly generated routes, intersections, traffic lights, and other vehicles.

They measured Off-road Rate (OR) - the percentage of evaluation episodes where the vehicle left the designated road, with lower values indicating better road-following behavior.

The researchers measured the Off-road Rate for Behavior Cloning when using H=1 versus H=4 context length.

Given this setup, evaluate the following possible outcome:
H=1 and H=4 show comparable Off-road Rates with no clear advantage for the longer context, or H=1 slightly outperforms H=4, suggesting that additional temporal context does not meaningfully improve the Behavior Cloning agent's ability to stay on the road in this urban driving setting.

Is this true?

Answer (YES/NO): NO